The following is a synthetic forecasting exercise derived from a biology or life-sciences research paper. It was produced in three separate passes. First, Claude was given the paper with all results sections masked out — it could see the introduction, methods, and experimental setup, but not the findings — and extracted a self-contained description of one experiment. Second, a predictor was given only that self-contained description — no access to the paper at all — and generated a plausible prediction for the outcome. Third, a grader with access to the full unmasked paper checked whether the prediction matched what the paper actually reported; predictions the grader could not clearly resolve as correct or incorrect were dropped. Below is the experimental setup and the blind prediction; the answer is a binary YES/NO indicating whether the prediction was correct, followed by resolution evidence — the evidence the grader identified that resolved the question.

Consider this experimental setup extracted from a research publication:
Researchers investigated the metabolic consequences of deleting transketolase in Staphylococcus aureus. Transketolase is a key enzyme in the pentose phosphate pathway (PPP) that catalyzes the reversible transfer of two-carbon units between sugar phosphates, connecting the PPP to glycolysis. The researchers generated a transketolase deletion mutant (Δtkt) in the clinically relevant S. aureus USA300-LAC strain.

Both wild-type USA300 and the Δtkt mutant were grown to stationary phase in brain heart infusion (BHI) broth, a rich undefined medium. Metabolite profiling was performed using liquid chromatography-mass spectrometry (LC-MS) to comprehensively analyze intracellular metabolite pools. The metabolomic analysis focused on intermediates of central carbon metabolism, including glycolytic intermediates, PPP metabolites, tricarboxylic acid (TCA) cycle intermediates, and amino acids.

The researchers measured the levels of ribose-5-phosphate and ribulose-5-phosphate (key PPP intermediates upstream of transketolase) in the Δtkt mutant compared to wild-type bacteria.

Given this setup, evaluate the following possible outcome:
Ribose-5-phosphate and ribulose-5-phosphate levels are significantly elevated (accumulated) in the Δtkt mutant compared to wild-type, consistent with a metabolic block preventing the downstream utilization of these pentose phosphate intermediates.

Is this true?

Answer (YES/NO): YES